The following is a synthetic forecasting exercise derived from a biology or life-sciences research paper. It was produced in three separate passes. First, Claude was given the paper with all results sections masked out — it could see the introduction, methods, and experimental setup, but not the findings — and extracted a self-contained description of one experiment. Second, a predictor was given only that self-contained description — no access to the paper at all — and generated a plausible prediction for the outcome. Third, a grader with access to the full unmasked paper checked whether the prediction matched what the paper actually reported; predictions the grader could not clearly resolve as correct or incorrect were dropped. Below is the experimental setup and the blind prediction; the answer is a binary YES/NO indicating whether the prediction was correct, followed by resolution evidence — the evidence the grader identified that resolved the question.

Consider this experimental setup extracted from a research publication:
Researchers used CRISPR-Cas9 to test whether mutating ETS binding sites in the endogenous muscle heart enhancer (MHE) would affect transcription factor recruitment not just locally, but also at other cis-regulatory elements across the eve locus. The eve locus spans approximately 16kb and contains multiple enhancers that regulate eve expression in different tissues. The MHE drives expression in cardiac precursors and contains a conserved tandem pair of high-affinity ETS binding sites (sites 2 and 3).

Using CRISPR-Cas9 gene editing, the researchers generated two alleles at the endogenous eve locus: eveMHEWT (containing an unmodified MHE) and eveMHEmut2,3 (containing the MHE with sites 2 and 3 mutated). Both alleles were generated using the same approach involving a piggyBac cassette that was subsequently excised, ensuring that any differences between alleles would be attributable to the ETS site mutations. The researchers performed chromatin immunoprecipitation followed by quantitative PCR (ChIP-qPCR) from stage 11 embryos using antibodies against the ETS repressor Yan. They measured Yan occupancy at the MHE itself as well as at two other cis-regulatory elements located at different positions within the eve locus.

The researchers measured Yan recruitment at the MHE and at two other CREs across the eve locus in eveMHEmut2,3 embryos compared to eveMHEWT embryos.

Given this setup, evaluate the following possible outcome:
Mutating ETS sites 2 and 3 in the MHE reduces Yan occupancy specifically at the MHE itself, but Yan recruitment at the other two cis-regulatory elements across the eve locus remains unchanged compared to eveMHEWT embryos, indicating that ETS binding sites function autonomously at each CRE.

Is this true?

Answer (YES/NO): NO